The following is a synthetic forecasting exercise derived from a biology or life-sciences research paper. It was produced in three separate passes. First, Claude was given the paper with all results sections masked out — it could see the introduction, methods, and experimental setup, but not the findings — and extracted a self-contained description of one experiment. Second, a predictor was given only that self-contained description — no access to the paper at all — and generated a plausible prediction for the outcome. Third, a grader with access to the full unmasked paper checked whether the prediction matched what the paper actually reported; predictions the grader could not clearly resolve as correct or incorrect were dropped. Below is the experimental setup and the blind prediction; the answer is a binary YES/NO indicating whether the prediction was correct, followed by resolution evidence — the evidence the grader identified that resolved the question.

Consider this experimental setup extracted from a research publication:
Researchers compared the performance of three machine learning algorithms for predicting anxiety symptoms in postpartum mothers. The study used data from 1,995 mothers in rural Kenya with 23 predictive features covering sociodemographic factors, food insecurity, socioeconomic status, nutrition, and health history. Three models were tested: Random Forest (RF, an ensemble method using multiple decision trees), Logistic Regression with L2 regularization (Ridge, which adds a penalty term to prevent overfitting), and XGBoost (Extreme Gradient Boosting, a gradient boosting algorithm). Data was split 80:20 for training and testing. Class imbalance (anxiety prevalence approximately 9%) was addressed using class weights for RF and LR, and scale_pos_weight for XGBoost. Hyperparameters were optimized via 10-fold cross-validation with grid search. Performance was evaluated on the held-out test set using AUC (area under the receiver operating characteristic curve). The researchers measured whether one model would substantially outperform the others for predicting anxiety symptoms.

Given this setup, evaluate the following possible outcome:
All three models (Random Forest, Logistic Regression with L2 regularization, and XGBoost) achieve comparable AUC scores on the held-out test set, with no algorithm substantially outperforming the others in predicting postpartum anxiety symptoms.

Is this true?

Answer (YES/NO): YES